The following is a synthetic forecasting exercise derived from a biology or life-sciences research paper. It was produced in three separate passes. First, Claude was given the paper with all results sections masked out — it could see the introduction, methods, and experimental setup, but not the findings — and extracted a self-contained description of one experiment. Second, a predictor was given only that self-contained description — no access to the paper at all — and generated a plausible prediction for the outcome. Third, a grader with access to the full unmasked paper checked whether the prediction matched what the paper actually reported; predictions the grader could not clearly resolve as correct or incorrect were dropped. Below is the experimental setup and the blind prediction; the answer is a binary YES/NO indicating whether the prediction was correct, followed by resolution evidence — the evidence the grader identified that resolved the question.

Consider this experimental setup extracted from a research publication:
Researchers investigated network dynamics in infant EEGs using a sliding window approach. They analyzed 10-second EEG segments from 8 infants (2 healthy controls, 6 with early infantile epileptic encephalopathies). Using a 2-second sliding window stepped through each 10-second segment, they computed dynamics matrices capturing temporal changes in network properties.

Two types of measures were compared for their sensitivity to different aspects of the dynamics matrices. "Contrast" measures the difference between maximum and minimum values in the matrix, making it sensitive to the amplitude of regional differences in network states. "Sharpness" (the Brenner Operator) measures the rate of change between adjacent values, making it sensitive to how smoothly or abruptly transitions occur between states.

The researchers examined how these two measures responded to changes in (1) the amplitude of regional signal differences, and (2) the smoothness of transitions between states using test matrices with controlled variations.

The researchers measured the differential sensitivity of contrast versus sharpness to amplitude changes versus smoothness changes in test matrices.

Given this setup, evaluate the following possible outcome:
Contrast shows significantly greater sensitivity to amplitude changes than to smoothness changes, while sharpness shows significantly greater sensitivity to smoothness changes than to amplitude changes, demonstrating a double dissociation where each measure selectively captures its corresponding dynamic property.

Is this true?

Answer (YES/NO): NO